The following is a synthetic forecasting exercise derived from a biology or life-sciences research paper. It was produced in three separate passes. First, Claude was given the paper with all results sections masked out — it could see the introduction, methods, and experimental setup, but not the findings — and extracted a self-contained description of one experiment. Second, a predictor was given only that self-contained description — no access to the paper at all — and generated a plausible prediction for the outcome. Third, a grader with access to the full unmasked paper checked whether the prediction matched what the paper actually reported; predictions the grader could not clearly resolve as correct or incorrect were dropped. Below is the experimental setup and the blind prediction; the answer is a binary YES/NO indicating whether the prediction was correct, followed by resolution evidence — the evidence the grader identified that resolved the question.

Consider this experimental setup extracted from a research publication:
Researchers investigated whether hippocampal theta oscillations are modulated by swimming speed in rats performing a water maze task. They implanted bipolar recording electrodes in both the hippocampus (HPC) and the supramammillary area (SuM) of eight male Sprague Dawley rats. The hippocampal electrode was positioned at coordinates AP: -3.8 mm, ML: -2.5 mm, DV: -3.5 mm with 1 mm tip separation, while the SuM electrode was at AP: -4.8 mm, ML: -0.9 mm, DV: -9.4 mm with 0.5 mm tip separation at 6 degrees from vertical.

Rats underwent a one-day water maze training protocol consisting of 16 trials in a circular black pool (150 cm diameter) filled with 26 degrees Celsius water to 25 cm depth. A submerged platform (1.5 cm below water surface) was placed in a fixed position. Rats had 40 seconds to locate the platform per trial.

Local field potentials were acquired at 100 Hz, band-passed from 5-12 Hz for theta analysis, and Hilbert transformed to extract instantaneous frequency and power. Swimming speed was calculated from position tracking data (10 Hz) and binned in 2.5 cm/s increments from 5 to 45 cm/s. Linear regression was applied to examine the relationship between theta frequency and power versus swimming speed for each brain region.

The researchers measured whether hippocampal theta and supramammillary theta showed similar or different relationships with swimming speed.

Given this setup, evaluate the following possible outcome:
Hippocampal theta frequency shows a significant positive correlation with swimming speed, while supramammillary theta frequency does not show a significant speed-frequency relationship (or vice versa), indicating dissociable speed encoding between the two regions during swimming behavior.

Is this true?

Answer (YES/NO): NO